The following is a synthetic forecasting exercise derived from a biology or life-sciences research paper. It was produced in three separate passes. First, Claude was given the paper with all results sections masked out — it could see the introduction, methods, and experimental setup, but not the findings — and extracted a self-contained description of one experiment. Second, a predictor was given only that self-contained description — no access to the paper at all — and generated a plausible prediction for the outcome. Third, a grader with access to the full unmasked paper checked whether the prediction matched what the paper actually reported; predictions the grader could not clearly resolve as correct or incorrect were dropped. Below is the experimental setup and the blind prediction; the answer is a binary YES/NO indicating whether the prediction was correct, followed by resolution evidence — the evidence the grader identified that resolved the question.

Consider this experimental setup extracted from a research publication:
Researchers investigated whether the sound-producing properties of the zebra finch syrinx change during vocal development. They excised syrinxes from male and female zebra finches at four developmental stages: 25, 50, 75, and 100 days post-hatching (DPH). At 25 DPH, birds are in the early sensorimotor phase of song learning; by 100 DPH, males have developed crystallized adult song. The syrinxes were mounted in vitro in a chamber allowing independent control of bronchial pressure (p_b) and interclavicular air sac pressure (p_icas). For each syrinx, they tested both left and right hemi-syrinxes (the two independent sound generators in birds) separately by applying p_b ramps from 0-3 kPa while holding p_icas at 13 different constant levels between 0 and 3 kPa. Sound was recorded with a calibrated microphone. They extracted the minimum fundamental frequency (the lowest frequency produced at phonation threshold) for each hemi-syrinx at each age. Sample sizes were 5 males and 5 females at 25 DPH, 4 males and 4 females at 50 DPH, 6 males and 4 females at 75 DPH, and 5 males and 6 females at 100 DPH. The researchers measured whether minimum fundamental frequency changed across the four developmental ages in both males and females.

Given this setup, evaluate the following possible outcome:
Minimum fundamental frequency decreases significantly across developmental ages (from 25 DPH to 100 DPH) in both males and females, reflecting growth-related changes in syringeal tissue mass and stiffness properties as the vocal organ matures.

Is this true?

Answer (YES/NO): NO